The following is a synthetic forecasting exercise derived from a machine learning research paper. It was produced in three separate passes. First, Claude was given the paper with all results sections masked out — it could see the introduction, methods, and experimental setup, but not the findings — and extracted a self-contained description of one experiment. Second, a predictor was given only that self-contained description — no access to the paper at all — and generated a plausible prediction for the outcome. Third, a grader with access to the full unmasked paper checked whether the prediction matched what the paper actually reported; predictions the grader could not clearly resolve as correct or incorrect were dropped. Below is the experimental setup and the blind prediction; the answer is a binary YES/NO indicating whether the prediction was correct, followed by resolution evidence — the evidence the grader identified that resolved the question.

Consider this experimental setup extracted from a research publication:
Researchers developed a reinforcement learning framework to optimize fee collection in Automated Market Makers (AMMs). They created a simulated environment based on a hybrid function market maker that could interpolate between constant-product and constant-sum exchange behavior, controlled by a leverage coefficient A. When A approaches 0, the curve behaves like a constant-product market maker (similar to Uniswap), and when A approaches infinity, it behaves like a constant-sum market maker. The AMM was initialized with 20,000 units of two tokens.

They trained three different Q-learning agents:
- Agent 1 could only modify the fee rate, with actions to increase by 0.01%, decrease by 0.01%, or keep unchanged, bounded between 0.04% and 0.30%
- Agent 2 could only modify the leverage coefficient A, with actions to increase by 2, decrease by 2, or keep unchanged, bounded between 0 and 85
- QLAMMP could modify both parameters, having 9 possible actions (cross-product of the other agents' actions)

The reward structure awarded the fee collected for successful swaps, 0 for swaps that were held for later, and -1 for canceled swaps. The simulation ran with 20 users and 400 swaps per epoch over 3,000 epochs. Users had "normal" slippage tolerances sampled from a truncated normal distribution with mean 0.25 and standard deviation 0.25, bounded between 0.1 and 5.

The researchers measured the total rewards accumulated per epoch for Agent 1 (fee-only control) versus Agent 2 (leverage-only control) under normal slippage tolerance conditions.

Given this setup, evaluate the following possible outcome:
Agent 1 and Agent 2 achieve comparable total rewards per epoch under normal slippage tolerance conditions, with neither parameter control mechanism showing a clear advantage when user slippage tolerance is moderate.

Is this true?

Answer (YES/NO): NO